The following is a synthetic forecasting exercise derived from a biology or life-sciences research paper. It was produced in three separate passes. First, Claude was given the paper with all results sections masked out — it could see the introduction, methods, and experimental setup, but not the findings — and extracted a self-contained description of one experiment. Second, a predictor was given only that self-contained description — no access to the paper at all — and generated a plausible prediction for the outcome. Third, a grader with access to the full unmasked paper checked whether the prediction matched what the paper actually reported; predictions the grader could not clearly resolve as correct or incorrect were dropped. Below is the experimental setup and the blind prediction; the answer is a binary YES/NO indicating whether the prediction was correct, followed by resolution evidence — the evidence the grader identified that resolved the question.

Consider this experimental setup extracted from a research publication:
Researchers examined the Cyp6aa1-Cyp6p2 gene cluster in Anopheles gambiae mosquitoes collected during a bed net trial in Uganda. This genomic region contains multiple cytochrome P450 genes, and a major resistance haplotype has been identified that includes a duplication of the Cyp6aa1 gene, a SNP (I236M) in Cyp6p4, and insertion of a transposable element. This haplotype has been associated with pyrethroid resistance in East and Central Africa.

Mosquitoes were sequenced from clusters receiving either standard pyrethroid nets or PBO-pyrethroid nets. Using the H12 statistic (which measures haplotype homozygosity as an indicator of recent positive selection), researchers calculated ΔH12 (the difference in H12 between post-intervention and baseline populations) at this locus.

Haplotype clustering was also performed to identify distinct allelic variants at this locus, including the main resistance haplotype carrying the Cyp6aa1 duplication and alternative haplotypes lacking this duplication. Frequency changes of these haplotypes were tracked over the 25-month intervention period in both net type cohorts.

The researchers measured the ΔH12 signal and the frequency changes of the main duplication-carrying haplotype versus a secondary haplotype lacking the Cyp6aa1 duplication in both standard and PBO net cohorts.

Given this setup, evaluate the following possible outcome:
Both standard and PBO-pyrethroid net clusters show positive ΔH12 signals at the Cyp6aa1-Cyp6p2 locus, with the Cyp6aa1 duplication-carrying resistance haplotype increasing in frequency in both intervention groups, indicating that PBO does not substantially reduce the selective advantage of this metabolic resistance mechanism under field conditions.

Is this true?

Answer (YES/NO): NO